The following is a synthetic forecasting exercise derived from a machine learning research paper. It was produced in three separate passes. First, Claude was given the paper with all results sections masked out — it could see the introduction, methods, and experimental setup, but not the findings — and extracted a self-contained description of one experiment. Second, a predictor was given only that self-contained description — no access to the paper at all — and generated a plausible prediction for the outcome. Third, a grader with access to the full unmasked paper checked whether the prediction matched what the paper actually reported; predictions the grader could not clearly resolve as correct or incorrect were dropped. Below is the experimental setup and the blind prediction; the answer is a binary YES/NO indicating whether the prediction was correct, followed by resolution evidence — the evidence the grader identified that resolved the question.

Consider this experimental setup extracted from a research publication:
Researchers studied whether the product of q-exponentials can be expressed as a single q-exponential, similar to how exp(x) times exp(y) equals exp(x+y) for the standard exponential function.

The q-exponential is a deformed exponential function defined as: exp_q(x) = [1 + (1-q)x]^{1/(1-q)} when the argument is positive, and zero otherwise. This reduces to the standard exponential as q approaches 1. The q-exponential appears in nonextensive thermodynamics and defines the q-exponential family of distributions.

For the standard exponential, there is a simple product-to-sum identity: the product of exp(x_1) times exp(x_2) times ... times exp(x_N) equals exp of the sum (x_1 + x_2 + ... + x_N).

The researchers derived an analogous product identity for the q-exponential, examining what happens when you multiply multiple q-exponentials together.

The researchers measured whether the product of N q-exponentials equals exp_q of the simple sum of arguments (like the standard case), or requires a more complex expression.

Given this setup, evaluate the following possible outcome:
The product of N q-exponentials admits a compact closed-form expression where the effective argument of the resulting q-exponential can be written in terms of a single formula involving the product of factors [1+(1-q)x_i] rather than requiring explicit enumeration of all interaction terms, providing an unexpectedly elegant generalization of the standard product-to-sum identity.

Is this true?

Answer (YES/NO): YES